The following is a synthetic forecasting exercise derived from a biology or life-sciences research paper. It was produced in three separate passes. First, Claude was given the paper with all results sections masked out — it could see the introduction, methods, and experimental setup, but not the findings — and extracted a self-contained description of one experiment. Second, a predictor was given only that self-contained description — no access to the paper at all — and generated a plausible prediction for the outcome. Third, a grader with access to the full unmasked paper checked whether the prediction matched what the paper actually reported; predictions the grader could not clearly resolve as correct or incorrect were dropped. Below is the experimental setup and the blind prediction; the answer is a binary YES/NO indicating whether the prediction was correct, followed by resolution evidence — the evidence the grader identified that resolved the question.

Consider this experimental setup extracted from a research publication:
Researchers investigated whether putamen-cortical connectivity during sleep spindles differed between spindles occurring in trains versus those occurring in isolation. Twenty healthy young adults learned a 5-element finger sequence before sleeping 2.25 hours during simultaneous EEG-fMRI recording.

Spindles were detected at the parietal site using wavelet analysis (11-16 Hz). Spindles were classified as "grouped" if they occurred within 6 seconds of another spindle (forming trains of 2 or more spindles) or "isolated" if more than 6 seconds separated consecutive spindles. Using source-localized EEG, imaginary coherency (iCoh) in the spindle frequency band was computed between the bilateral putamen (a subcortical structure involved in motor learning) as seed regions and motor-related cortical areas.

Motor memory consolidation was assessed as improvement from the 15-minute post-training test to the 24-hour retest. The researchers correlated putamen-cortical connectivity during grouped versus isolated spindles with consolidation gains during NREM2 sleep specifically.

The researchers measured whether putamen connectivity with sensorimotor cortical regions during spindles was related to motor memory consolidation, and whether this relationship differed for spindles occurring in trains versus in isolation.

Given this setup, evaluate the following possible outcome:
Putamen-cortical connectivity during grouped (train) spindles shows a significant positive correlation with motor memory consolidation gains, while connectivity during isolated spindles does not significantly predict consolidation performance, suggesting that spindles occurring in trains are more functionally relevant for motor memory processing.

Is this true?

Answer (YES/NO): NO